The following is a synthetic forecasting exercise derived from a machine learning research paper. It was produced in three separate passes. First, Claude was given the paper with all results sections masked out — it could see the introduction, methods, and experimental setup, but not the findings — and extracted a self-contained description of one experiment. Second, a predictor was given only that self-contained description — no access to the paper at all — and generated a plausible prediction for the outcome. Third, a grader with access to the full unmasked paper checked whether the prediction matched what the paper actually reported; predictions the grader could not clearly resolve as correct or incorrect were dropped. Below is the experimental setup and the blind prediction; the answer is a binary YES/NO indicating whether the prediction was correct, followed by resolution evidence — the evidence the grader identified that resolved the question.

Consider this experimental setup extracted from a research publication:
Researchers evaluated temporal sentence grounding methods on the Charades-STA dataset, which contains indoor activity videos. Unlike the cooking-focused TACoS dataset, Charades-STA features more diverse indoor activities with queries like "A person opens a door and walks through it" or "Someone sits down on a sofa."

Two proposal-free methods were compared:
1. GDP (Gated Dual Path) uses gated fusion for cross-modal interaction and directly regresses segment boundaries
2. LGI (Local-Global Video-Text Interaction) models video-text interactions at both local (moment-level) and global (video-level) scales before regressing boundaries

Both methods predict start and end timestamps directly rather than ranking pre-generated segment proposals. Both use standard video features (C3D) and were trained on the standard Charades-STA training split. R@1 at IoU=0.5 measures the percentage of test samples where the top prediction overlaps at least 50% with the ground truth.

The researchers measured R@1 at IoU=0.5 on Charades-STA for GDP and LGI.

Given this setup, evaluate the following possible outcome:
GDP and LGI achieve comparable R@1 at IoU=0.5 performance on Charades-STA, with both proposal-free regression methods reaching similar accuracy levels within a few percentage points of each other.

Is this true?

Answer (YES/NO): NO